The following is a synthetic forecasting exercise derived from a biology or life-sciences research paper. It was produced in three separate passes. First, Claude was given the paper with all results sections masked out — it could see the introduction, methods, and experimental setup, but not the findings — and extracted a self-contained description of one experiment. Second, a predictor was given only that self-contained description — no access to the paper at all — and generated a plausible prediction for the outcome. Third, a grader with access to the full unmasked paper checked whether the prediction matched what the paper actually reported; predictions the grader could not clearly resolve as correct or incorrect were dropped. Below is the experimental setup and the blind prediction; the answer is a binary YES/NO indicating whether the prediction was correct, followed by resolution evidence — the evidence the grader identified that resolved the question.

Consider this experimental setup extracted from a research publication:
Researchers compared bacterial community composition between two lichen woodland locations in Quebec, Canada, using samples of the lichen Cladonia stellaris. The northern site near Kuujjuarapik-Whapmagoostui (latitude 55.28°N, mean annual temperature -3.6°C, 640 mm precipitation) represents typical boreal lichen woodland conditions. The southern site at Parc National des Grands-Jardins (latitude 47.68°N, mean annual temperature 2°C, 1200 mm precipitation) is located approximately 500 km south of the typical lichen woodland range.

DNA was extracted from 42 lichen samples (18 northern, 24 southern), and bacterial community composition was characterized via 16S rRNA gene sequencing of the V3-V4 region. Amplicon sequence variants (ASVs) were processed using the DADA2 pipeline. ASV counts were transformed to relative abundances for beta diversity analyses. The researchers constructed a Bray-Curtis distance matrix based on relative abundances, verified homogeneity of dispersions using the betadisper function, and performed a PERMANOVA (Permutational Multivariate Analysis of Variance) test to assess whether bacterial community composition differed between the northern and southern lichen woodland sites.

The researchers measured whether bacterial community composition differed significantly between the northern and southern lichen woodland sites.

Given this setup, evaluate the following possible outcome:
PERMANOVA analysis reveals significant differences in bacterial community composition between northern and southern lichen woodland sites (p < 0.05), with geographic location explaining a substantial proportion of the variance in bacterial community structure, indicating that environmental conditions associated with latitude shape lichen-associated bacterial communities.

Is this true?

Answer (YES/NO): NO